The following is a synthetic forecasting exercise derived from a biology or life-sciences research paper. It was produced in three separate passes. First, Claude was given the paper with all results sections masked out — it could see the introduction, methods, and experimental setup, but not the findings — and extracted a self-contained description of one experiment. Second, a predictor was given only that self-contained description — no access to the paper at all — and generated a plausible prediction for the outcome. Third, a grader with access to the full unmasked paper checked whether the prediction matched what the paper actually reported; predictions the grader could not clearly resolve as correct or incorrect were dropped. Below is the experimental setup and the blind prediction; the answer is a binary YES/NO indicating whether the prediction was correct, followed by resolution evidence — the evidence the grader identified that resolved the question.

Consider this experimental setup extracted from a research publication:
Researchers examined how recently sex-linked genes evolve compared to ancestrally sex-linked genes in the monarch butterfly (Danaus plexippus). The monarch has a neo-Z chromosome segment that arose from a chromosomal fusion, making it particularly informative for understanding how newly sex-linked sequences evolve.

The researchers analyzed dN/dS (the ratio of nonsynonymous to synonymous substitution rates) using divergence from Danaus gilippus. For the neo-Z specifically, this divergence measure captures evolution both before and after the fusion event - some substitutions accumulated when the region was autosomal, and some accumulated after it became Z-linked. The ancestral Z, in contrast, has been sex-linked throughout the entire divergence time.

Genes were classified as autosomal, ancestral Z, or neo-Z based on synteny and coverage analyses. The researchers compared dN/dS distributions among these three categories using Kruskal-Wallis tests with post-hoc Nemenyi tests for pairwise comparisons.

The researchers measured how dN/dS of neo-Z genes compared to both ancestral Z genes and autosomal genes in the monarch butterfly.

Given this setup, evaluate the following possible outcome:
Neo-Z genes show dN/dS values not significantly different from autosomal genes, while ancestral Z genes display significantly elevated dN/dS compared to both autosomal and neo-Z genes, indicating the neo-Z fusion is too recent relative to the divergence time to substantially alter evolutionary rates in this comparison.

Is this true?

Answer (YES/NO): NO